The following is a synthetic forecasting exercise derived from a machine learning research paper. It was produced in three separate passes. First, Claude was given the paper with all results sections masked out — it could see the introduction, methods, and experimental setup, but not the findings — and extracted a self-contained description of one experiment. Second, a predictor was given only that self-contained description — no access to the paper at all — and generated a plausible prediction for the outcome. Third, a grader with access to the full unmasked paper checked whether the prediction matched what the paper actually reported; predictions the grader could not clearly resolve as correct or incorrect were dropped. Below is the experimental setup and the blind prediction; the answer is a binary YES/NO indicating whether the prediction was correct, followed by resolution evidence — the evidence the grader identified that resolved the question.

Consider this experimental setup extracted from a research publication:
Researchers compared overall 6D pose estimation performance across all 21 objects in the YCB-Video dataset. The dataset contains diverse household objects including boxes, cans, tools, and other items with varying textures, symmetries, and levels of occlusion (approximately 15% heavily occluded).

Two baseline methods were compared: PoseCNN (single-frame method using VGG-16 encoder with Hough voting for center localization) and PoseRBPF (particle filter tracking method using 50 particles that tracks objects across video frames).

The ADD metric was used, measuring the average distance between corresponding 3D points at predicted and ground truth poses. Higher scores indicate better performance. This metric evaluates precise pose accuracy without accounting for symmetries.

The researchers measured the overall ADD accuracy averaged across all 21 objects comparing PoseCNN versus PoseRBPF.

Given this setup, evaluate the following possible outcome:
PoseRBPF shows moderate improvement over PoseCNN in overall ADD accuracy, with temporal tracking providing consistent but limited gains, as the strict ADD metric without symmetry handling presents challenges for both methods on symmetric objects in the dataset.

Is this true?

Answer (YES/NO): YES